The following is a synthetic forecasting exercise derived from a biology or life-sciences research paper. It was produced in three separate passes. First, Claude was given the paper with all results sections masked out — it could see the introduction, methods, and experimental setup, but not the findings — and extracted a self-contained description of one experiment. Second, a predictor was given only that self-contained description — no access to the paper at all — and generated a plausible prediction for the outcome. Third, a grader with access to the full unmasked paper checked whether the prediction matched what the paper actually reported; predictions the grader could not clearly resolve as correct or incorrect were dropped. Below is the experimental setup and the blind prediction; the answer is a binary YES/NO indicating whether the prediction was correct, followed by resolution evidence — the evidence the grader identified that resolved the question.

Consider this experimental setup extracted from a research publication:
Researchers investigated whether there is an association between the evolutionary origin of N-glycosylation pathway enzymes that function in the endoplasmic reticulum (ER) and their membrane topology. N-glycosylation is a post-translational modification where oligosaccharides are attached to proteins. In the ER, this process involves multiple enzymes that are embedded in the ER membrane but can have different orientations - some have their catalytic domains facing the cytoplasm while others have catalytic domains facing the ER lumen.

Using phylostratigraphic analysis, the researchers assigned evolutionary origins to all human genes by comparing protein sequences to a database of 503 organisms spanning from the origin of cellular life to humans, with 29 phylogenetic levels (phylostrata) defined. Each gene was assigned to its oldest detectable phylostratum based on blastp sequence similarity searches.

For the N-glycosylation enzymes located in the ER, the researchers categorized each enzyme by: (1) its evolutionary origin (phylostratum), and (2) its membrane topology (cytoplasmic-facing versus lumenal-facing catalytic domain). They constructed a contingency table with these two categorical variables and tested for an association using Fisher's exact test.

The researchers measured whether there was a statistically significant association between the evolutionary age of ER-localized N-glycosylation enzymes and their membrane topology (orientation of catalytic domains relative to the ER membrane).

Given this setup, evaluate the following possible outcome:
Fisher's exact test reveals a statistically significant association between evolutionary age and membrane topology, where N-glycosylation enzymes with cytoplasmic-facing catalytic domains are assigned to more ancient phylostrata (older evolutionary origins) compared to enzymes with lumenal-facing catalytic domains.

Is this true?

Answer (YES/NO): YES